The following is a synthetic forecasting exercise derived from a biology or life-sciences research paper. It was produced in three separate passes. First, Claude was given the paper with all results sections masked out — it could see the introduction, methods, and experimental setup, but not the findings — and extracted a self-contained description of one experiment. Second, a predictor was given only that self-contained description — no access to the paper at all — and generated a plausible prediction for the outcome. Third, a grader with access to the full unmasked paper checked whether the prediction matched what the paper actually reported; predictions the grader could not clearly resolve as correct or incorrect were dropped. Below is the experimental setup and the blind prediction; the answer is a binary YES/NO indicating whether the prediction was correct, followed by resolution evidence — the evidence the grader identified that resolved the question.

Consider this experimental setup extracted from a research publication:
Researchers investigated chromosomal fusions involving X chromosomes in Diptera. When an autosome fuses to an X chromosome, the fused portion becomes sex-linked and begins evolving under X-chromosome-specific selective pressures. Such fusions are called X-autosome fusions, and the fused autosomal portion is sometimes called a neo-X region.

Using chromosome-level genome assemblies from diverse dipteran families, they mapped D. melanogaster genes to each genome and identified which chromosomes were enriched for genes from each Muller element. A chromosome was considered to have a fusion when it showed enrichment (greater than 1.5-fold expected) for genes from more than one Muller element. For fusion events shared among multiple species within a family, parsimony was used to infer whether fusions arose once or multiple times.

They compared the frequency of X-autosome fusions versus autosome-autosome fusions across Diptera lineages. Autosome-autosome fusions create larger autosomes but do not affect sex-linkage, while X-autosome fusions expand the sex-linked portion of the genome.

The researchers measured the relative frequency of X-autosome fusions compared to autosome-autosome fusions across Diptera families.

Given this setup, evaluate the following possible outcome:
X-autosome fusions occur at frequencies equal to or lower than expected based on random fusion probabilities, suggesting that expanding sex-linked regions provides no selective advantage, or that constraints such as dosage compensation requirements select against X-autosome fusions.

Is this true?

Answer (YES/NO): NO